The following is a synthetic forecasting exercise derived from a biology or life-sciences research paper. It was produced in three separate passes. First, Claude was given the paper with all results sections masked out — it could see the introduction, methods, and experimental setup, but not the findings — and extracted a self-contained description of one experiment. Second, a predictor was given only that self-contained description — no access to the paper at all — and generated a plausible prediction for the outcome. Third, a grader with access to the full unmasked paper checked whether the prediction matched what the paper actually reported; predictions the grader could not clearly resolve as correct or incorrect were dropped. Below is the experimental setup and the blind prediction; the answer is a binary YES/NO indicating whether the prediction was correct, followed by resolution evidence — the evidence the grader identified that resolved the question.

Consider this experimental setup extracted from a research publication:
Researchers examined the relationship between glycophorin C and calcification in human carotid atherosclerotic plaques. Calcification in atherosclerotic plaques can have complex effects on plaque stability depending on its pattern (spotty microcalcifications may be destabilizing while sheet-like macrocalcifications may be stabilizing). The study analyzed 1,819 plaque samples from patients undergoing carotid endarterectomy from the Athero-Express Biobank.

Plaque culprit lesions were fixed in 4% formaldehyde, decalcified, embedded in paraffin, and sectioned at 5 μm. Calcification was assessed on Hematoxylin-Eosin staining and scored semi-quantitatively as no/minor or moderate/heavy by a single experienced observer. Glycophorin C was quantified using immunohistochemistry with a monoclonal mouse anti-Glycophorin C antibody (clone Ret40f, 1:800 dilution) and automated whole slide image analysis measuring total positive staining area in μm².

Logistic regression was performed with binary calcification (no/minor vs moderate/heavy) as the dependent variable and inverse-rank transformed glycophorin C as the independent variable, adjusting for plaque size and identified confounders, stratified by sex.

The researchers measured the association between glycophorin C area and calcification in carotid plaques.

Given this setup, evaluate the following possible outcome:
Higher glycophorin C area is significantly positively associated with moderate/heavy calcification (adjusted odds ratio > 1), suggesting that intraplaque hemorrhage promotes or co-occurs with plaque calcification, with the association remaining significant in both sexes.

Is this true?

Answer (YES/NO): NO